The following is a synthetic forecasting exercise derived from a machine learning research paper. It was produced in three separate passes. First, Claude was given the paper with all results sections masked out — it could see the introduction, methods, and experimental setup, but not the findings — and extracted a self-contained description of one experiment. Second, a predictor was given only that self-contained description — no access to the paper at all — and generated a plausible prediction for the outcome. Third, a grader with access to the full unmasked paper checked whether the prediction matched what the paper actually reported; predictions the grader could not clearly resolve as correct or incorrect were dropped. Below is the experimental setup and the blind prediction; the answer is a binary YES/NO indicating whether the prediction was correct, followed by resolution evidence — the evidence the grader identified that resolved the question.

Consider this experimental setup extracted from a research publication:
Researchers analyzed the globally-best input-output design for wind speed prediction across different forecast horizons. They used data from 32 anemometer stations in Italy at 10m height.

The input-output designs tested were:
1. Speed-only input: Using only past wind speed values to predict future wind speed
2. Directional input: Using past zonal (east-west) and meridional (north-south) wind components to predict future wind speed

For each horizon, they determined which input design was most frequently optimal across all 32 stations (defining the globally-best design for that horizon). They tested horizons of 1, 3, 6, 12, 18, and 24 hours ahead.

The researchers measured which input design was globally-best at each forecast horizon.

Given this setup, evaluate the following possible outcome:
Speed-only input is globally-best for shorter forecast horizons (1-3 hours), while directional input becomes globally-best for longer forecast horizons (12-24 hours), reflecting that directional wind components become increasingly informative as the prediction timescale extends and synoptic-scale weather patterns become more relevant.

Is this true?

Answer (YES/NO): NO